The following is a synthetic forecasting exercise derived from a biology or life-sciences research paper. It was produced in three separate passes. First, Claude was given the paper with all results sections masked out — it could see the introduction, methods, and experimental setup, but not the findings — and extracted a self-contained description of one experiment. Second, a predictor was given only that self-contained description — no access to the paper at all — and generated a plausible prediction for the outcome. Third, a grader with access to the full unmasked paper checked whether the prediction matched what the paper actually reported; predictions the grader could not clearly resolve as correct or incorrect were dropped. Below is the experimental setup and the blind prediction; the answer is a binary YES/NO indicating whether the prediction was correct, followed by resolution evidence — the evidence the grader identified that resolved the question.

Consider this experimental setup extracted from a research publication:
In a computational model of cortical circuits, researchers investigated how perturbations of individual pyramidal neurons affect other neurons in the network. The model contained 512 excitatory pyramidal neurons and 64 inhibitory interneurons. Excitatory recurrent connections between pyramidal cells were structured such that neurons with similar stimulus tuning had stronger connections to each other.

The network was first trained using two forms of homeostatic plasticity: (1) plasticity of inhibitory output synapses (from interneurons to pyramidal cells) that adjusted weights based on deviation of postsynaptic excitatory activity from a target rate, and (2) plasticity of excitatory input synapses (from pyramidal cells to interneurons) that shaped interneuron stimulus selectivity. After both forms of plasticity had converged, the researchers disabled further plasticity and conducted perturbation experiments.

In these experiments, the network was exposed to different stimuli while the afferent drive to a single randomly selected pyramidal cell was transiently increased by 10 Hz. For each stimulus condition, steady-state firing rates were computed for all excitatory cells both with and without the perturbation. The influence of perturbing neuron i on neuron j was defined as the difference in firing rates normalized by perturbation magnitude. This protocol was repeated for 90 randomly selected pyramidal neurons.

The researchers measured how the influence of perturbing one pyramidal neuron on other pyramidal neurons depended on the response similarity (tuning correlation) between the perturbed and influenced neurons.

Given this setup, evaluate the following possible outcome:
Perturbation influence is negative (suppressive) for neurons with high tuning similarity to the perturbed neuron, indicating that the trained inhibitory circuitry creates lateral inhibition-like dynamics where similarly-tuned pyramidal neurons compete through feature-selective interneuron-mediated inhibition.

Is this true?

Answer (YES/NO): YES